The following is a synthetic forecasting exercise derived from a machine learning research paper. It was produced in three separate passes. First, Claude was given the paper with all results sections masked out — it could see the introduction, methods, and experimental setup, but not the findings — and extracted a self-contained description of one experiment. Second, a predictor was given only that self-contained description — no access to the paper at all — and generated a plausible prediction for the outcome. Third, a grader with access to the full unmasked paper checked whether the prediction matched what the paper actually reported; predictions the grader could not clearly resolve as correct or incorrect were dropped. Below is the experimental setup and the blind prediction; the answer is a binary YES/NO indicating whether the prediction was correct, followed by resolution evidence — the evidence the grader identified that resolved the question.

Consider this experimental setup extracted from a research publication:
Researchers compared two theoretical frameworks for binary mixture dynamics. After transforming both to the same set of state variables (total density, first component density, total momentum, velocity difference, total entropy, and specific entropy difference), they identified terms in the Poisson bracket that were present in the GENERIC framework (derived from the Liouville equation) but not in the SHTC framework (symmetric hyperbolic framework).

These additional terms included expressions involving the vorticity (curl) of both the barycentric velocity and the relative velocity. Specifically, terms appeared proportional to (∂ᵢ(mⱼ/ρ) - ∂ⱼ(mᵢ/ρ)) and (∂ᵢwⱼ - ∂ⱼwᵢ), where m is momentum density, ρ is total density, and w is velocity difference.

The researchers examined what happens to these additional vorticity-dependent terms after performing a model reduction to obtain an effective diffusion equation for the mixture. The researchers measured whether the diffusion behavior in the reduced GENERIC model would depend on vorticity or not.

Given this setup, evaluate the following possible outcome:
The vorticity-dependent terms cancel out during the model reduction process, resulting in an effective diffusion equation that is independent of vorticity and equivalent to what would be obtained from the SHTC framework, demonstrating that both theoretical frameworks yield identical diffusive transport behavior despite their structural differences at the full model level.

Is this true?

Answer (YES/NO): NO